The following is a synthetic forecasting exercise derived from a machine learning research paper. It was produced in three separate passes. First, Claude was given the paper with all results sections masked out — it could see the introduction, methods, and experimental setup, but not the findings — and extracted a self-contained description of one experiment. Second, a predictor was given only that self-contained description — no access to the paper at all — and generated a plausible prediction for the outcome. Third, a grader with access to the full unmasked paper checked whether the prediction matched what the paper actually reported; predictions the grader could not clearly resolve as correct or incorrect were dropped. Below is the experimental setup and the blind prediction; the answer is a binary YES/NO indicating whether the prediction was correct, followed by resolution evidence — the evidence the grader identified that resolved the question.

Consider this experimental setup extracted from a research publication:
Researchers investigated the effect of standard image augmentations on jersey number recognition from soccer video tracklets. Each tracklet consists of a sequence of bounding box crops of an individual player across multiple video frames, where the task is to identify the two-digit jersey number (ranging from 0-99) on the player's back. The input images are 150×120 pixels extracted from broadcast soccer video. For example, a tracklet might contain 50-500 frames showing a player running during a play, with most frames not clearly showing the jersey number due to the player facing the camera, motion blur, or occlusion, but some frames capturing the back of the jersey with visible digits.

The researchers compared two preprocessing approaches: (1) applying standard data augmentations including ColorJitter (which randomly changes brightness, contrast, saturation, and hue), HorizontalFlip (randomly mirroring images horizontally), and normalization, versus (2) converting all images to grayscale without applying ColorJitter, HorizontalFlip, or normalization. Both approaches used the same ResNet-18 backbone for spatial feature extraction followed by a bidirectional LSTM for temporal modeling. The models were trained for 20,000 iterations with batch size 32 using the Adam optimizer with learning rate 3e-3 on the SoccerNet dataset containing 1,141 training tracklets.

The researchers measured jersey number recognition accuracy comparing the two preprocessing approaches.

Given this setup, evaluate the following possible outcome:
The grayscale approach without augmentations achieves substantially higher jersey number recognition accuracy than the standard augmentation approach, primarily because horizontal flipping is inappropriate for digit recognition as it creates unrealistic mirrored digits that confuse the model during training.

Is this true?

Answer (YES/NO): NO